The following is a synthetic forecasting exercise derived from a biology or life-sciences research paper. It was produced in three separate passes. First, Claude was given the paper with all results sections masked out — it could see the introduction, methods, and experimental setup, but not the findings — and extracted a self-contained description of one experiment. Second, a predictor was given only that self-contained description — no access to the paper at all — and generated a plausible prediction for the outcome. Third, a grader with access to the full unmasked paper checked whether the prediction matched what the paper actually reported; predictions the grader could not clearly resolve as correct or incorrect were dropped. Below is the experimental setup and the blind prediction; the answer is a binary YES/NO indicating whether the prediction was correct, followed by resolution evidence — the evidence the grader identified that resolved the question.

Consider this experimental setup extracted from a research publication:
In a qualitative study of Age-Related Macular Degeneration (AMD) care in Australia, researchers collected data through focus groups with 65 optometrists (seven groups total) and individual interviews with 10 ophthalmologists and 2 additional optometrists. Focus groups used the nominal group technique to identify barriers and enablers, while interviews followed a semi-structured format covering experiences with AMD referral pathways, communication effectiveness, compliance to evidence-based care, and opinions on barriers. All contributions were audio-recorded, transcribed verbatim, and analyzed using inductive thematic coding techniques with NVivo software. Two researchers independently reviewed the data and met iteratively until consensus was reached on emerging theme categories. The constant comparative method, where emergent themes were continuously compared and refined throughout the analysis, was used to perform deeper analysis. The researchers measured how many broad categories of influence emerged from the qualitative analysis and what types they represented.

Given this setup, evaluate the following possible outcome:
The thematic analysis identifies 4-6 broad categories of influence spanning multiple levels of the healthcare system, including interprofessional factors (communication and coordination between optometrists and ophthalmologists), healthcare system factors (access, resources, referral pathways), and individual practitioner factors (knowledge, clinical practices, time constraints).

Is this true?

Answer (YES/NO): NO